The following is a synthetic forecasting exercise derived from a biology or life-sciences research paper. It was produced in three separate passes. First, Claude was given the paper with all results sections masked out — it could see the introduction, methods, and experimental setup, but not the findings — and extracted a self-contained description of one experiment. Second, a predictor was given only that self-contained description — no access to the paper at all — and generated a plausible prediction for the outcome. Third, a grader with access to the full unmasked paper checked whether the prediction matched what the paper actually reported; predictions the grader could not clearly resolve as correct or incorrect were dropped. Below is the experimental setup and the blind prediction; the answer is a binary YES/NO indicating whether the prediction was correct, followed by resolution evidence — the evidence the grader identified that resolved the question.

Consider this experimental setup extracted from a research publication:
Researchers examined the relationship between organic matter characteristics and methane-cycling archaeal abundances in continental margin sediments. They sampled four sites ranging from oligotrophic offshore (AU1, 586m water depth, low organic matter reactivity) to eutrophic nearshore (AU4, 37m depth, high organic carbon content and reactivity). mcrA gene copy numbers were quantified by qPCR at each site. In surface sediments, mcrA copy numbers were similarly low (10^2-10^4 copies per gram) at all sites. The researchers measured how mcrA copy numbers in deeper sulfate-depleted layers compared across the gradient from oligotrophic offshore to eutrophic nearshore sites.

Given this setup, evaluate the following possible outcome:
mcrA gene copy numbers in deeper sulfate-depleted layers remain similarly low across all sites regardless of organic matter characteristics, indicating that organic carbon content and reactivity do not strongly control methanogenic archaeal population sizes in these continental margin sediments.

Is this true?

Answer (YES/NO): NO